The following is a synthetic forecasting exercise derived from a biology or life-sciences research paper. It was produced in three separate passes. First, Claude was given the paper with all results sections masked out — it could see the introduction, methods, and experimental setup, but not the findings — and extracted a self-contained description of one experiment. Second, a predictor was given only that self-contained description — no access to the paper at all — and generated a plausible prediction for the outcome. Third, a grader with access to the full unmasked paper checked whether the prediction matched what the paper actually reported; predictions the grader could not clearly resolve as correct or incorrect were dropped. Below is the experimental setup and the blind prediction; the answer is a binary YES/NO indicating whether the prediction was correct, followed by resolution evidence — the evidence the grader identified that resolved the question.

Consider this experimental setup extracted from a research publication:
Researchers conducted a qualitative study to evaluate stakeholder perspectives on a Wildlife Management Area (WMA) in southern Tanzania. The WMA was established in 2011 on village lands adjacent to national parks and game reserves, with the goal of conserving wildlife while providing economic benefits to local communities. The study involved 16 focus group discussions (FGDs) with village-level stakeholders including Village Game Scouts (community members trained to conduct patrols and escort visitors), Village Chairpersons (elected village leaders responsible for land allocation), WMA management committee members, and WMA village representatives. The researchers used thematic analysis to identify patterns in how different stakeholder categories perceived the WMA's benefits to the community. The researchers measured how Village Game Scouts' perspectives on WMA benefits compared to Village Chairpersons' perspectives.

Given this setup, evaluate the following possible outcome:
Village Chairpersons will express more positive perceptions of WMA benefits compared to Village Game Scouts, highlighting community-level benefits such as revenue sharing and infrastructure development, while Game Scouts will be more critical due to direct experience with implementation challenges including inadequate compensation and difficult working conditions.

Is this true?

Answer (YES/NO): NO